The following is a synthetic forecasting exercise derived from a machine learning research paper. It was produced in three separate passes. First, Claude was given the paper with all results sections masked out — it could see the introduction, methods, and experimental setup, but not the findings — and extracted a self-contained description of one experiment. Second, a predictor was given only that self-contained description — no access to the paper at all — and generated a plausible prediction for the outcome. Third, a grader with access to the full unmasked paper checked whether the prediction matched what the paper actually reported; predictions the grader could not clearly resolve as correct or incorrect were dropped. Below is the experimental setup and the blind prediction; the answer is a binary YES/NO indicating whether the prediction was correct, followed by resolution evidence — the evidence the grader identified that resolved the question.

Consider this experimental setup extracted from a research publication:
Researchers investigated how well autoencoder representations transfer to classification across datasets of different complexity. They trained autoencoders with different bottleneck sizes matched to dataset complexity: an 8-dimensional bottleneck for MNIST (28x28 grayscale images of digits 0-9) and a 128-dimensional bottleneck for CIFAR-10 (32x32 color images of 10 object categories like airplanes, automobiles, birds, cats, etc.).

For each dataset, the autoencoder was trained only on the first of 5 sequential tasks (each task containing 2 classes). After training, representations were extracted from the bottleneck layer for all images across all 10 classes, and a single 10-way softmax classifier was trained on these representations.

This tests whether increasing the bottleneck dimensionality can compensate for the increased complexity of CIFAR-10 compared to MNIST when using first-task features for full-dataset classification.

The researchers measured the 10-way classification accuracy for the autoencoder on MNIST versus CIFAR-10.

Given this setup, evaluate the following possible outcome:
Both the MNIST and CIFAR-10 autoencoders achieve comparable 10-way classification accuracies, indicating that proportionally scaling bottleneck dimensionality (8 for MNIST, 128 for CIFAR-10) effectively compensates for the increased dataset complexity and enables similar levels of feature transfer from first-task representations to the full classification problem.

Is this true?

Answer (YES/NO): NO